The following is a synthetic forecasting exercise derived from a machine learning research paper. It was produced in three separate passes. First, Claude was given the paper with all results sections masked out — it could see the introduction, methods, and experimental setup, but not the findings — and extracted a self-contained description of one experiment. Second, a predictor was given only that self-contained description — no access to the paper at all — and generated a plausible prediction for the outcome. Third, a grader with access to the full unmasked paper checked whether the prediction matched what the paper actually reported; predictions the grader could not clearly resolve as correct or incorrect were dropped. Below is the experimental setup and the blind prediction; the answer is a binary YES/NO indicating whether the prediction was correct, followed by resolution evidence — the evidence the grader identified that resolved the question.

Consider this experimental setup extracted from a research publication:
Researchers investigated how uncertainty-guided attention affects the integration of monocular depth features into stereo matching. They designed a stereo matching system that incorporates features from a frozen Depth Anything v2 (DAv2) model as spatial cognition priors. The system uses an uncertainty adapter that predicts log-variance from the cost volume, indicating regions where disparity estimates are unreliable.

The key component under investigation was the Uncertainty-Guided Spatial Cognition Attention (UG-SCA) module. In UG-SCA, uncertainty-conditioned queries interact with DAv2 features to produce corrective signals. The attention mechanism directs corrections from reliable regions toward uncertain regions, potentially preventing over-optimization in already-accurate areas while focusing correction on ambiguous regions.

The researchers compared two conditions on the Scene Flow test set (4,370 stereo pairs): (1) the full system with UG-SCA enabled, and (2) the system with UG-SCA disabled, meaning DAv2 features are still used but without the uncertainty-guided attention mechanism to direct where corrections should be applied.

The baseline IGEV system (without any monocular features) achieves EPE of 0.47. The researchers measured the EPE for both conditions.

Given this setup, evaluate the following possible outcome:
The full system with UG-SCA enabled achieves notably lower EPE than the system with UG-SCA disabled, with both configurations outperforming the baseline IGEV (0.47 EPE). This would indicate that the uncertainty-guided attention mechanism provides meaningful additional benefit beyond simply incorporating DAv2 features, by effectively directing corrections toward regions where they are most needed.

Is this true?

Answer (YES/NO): YES